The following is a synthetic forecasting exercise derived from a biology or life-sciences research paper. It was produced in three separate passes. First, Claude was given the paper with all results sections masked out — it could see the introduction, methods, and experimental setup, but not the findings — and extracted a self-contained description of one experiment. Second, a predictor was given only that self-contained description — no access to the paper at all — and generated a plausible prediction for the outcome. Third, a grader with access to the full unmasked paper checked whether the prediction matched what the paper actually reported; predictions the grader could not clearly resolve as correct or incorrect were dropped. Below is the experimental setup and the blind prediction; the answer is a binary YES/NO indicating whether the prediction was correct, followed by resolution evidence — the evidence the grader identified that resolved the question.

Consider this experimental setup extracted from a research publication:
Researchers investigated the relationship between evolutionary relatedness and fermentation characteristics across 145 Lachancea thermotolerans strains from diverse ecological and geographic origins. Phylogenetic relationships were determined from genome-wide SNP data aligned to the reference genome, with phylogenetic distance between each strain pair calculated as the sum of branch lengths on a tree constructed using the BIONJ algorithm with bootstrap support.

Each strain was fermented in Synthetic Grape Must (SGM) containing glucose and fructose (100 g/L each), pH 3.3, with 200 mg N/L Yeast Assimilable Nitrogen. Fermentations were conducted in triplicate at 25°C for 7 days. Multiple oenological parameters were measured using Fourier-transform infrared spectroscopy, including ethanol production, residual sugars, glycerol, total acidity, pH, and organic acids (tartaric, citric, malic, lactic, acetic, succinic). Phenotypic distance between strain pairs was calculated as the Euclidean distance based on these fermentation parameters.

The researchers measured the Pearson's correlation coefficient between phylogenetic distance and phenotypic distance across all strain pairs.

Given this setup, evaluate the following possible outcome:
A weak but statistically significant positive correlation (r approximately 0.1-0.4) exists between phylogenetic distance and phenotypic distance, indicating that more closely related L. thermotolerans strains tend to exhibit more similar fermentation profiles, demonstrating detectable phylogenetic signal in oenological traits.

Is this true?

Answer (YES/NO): NO